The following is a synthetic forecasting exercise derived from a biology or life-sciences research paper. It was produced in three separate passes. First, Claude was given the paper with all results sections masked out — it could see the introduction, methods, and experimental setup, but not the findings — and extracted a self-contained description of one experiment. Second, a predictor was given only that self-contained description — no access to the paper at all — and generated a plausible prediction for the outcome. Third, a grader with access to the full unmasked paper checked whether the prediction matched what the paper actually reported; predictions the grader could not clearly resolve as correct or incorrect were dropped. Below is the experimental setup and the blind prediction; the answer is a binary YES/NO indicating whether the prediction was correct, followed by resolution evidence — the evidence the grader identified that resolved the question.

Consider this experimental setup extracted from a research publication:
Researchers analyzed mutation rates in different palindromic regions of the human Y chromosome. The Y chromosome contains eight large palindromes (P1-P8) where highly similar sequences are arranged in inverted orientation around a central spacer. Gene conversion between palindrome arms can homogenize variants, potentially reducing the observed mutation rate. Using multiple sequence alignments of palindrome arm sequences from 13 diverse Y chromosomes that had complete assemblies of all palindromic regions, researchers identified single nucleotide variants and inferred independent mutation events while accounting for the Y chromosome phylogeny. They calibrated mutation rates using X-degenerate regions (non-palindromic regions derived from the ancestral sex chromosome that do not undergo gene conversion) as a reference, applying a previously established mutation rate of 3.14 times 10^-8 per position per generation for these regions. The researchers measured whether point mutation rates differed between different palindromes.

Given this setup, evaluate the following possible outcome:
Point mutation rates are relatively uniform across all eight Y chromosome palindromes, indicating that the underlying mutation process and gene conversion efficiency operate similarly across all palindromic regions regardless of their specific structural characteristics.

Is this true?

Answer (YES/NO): NO